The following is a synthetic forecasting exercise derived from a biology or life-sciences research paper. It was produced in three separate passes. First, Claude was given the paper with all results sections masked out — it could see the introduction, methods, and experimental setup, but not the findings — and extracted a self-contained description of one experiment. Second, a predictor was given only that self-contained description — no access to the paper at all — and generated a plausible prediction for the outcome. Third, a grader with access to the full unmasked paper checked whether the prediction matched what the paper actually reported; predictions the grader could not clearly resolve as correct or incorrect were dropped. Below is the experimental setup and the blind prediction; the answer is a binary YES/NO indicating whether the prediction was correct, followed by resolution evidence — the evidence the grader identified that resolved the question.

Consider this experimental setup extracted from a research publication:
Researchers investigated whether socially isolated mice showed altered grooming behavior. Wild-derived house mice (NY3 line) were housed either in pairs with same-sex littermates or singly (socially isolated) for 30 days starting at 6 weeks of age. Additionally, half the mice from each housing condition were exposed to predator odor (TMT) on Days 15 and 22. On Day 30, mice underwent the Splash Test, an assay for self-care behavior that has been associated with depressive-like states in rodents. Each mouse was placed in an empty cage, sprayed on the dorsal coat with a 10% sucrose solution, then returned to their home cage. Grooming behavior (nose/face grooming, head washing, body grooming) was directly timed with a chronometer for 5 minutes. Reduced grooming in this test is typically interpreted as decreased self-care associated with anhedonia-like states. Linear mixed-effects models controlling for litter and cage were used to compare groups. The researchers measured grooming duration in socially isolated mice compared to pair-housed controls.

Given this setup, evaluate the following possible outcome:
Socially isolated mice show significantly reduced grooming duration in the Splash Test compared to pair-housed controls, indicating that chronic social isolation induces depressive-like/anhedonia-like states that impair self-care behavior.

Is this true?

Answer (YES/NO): YES